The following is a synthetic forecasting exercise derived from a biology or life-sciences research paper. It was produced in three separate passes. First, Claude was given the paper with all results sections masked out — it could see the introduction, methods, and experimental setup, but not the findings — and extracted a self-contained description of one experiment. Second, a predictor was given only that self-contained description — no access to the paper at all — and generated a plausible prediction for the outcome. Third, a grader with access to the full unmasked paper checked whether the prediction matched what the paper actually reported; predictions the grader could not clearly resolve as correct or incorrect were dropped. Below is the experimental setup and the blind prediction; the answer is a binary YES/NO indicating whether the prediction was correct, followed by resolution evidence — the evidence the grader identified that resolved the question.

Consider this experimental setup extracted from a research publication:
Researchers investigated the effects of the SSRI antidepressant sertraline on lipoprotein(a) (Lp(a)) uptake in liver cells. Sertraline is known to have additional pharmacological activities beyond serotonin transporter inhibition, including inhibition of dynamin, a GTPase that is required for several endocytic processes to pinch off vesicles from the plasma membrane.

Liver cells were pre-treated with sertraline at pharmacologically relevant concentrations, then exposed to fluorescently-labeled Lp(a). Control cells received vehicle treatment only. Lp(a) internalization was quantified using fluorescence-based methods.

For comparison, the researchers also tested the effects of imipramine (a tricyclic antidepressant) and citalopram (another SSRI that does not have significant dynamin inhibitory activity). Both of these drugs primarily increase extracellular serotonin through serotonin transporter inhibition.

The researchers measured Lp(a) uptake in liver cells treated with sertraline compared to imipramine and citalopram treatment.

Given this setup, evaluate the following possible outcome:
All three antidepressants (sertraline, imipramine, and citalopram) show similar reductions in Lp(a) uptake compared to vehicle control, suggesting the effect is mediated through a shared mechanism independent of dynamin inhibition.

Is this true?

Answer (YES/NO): NO